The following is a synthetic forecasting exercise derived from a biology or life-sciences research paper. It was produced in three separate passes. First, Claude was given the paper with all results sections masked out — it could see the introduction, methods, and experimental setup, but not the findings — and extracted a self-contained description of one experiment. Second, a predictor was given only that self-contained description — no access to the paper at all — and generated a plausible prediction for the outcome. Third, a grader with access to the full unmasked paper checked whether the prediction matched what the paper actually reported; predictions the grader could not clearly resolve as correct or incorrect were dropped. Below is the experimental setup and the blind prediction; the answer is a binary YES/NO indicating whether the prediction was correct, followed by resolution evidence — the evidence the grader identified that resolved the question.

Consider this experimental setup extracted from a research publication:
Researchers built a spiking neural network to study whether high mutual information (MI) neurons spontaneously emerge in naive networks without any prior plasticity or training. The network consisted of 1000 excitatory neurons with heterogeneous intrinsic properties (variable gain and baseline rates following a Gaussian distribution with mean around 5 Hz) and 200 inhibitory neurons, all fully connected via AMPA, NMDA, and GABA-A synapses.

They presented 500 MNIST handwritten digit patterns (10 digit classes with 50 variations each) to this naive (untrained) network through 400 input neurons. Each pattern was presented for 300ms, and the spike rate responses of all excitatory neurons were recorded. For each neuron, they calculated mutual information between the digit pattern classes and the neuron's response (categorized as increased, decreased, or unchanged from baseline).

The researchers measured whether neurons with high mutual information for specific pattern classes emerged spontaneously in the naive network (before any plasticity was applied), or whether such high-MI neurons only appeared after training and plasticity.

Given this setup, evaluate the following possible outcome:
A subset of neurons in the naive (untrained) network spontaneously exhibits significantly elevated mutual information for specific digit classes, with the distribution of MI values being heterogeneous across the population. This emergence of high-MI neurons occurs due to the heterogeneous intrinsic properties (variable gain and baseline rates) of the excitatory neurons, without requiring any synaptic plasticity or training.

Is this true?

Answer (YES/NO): NO